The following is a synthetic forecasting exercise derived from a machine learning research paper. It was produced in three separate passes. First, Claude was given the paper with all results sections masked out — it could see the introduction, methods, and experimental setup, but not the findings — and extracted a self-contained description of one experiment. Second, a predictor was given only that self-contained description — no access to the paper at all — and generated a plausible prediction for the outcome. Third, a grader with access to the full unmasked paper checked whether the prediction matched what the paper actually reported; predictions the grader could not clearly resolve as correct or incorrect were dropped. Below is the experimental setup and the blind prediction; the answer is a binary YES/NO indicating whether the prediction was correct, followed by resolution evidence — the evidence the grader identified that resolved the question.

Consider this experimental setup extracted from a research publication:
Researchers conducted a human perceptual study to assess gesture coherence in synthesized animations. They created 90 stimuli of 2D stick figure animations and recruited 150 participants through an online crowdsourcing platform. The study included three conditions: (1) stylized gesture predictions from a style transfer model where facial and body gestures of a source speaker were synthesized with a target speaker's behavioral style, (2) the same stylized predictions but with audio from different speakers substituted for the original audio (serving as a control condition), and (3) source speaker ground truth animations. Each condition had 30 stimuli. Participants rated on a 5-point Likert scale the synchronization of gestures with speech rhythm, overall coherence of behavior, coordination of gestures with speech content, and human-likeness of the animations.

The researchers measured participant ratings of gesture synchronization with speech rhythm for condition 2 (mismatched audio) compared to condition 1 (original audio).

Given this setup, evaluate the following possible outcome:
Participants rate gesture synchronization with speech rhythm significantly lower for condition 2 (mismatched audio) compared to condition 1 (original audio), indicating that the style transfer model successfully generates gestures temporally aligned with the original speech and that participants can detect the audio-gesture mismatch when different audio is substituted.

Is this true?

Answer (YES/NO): YES